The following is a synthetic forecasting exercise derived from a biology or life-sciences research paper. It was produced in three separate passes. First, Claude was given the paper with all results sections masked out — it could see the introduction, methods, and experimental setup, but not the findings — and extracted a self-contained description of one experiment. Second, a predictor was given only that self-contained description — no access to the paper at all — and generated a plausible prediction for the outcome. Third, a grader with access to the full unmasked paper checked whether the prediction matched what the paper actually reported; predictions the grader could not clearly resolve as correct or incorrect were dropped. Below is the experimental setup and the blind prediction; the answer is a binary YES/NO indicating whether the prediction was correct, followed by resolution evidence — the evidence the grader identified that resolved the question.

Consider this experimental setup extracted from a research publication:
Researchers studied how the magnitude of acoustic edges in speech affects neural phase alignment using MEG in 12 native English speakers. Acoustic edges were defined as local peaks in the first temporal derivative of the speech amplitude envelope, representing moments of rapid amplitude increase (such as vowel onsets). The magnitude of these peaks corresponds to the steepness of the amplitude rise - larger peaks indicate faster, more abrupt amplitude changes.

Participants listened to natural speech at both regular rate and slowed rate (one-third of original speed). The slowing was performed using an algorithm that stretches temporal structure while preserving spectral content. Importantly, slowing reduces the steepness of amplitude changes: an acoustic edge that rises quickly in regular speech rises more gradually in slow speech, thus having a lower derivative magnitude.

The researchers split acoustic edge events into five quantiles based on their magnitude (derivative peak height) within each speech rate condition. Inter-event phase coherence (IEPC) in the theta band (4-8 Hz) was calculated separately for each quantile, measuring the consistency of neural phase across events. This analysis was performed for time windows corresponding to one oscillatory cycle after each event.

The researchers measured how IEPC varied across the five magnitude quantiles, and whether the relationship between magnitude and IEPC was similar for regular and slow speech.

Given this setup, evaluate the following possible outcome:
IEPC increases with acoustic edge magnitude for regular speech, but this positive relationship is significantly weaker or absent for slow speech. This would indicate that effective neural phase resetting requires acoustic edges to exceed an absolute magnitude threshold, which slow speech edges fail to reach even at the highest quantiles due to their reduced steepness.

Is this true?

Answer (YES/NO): NO